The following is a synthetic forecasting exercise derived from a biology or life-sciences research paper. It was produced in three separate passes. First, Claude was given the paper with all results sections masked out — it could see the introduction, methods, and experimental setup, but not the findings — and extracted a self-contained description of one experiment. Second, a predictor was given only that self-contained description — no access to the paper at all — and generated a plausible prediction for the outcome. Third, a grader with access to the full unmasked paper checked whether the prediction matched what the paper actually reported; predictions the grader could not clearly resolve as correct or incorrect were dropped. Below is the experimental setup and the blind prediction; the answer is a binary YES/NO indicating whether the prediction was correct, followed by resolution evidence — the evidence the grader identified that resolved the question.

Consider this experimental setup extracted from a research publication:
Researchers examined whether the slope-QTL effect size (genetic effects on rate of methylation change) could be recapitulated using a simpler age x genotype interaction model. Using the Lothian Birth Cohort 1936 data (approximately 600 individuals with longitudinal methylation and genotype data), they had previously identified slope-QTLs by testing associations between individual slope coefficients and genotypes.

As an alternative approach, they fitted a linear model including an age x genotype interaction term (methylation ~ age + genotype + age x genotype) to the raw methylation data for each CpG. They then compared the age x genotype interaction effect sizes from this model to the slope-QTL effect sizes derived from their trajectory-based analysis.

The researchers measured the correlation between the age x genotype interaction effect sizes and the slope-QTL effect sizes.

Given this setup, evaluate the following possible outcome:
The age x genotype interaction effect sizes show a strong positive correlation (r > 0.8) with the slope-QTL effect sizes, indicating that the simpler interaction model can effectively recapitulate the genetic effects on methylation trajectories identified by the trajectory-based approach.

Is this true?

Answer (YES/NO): YES